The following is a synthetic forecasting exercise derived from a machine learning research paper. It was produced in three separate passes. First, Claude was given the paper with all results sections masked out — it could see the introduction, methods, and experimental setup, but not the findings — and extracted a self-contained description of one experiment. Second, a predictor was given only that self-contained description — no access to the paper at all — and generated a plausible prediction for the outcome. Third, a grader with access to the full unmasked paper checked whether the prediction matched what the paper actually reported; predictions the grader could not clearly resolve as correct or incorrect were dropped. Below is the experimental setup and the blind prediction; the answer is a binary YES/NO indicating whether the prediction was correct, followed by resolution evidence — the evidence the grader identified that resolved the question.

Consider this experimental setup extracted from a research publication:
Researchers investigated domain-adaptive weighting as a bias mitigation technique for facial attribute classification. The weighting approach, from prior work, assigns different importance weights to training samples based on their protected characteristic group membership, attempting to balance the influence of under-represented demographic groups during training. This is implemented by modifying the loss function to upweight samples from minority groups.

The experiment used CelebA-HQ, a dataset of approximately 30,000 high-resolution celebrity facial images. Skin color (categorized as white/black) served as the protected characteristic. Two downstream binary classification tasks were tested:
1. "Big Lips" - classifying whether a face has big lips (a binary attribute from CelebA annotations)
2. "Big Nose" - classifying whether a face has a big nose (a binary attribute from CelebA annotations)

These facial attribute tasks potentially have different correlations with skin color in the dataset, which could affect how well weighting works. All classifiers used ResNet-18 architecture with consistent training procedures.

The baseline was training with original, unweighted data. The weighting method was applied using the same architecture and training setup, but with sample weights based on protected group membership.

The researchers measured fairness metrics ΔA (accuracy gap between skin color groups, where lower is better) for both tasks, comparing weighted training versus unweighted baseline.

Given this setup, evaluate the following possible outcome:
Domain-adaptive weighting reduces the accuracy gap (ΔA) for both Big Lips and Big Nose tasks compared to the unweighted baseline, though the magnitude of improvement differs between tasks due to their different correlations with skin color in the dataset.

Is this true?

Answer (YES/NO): YES